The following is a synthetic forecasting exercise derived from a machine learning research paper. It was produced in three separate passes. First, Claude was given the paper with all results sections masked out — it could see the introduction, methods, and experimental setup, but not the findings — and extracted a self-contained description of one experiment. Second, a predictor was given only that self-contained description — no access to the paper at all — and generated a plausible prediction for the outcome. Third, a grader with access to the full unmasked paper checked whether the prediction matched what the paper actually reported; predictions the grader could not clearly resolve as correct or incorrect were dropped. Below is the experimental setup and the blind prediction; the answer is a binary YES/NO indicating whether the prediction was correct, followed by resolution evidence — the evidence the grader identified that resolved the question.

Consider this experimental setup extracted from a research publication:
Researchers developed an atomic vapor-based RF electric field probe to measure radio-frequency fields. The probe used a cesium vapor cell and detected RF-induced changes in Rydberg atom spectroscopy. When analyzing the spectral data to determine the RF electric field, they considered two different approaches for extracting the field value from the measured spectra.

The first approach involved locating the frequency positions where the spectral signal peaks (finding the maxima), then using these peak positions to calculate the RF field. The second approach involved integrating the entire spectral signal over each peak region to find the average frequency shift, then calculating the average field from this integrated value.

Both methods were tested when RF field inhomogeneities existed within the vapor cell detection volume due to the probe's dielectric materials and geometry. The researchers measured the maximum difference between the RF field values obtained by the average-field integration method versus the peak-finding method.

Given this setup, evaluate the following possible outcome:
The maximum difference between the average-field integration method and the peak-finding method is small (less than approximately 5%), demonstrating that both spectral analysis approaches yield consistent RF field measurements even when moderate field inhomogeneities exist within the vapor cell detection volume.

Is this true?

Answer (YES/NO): NO